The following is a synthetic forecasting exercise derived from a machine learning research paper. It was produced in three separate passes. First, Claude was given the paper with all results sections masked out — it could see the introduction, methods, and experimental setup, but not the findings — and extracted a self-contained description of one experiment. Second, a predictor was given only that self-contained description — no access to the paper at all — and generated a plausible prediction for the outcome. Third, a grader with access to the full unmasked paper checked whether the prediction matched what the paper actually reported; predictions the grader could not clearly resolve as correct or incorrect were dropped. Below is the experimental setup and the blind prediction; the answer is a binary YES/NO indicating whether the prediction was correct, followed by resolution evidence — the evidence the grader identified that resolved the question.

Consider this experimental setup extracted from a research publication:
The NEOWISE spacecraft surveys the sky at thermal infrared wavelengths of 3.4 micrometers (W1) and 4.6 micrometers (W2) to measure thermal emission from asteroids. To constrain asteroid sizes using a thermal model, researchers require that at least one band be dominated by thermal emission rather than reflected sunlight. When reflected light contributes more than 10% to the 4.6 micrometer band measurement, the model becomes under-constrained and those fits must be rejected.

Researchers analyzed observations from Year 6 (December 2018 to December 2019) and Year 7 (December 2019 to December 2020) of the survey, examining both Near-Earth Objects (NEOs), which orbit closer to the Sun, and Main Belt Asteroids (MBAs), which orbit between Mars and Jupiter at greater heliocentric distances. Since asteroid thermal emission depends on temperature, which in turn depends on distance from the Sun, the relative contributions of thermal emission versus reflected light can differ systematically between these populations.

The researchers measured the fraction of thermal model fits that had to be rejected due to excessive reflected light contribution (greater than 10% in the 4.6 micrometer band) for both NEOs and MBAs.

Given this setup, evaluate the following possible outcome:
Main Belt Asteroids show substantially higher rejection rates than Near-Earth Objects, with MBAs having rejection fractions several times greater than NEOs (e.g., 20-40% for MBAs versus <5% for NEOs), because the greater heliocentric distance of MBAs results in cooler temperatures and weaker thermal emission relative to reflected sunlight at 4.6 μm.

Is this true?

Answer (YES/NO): NO